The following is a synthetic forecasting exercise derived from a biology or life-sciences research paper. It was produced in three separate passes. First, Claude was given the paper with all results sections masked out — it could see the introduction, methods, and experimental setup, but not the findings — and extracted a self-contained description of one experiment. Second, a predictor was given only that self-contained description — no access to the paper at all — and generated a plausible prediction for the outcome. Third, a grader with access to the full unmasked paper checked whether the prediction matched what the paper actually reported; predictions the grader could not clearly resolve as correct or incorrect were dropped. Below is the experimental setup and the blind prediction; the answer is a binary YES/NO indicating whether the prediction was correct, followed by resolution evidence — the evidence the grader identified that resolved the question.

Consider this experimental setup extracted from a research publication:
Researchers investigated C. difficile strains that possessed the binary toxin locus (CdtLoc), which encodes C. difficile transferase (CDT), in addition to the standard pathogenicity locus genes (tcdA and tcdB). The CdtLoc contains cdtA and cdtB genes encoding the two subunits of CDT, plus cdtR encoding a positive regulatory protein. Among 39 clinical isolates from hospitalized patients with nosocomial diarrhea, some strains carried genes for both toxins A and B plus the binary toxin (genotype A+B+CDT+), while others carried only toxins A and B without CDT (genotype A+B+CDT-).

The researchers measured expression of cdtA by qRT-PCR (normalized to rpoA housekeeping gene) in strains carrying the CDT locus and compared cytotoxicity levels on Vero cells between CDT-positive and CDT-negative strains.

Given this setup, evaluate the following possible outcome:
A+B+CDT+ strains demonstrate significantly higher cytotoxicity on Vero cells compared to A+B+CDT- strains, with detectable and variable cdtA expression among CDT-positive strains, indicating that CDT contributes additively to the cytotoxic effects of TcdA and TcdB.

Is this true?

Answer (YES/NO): NO